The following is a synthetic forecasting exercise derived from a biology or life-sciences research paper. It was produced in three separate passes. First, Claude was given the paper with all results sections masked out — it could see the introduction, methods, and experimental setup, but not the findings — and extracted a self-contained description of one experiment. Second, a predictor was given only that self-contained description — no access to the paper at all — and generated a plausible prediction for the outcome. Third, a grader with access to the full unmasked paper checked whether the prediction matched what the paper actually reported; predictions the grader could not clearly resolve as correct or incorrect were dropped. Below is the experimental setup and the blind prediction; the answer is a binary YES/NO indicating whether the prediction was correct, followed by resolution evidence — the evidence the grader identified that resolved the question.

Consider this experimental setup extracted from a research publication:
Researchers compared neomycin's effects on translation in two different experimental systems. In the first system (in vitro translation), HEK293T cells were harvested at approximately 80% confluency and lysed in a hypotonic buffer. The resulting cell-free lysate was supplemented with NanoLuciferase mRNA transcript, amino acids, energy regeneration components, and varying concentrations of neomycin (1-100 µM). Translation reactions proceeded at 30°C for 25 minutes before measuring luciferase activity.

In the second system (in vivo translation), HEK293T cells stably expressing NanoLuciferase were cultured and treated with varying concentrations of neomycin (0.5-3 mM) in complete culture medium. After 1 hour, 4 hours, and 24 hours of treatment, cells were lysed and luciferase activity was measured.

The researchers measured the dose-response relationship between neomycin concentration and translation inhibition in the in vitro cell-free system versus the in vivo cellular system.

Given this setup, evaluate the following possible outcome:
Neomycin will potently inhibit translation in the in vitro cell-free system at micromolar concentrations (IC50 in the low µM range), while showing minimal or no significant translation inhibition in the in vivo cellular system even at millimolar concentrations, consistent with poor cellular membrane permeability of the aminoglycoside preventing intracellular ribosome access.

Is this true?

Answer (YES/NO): NO